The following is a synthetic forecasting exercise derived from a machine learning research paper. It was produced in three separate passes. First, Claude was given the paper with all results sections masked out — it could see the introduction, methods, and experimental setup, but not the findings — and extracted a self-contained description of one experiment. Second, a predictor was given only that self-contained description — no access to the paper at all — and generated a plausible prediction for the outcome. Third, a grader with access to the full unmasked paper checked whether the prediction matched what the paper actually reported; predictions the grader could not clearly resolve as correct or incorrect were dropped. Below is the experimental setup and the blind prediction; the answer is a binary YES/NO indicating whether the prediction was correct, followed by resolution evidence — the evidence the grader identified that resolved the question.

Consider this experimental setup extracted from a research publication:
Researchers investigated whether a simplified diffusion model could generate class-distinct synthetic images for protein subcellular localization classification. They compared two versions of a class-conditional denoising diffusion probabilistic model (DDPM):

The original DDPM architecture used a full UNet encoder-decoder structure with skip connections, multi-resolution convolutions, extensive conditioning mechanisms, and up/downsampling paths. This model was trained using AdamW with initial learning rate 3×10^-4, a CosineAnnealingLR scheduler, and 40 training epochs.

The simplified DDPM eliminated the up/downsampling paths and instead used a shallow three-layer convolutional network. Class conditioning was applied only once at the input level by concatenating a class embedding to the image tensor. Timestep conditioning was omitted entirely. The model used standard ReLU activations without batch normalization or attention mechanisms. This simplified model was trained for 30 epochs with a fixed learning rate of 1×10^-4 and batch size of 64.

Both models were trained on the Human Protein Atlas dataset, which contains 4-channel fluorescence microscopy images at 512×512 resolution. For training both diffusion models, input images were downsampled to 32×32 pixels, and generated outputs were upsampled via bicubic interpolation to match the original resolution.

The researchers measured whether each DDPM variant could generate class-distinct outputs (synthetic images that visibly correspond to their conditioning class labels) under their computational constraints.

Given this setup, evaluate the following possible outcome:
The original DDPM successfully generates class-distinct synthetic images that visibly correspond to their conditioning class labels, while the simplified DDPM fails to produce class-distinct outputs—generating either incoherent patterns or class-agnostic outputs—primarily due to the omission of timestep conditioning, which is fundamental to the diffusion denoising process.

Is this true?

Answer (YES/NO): NO